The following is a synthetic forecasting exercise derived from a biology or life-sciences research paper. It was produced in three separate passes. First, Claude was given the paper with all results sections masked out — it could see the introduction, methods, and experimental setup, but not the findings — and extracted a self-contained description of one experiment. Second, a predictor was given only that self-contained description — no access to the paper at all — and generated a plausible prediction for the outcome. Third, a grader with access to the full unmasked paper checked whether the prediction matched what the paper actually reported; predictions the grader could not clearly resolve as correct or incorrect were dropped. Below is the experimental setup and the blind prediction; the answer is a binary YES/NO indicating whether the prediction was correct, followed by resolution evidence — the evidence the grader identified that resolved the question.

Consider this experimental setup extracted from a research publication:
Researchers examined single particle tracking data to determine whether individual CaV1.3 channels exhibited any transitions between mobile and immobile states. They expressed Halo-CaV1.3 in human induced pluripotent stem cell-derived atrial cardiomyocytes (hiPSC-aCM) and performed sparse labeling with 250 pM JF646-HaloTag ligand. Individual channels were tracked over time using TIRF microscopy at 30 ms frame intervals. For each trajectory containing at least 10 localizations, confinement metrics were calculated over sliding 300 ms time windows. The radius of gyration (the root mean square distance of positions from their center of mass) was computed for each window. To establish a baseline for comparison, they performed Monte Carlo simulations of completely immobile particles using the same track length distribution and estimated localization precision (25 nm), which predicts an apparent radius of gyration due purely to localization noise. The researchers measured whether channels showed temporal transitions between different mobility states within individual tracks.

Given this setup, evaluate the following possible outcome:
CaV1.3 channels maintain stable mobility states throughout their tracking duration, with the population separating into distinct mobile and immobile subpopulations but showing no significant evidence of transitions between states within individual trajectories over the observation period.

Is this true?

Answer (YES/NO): NO